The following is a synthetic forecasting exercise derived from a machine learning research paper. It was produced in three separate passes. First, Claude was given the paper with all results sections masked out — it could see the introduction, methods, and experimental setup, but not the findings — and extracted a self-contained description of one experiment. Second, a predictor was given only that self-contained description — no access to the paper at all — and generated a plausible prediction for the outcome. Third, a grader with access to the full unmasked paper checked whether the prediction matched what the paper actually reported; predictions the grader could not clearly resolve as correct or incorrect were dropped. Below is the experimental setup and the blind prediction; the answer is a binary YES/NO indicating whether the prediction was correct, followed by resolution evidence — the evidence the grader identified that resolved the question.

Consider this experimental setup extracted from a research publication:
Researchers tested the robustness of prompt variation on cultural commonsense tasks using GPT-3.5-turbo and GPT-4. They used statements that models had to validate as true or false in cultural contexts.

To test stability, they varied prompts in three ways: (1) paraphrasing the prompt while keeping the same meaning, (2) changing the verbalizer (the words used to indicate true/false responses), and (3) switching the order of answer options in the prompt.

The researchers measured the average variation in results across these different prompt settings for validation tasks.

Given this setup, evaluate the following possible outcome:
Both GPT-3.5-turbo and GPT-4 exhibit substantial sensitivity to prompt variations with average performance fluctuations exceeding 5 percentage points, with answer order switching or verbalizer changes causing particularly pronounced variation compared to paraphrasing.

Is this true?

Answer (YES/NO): NO